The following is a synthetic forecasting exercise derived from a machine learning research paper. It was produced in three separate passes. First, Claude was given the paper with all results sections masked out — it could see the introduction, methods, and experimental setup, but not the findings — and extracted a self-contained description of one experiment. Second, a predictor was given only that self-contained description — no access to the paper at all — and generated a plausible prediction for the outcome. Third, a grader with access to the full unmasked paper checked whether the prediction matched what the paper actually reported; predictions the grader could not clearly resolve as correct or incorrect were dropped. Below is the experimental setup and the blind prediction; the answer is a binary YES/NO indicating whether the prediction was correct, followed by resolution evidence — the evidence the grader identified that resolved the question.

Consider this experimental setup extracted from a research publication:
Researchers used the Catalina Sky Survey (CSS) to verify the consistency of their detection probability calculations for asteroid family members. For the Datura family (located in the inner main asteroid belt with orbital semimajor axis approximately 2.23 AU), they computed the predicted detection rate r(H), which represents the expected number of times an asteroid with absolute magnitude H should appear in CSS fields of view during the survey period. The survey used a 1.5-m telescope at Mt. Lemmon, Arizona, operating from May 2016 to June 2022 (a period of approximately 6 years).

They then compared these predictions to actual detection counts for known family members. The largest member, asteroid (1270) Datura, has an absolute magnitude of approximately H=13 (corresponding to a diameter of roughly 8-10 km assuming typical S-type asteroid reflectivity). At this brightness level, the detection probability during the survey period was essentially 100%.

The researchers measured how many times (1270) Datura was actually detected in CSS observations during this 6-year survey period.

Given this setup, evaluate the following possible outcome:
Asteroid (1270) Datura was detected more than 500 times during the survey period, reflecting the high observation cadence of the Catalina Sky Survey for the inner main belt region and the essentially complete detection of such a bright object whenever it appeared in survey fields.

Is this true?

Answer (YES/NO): NO